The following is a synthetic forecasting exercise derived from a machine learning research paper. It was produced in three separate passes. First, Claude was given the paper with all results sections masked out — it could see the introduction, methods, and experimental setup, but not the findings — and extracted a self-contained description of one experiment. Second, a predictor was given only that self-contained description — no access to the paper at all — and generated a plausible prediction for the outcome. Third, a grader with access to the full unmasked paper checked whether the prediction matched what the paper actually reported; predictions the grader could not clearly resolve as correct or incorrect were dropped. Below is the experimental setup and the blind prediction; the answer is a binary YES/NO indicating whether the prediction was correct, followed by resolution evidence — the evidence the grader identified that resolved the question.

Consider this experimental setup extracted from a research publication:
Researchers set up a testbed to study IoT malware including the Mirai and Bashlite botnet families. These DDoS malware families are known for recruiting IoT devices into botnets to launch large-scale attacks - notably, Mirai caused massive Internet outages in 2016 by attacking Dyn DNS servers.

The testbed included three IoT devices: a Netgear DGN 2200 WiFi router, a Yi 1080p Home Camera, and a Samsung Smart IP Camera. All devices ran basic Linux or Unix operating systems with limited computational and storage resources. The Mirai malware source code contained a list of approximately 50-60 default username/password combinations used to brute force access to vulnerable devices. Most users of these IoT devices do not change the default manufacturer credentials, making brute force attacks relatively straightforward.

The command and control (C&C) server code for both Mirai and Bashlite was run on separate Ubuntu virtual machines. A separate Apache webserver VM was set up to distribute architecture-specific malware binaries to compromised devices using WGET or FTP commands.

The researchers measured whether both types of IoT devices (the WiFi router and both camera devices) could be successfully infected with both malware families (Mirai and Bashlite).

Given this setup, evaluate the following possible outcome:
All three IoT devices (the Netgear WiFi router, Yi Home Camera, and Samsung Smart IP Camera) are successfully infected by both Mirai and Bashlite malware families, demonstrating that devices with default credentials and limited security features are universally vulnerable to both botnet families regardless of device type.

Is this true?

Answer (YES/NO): YES